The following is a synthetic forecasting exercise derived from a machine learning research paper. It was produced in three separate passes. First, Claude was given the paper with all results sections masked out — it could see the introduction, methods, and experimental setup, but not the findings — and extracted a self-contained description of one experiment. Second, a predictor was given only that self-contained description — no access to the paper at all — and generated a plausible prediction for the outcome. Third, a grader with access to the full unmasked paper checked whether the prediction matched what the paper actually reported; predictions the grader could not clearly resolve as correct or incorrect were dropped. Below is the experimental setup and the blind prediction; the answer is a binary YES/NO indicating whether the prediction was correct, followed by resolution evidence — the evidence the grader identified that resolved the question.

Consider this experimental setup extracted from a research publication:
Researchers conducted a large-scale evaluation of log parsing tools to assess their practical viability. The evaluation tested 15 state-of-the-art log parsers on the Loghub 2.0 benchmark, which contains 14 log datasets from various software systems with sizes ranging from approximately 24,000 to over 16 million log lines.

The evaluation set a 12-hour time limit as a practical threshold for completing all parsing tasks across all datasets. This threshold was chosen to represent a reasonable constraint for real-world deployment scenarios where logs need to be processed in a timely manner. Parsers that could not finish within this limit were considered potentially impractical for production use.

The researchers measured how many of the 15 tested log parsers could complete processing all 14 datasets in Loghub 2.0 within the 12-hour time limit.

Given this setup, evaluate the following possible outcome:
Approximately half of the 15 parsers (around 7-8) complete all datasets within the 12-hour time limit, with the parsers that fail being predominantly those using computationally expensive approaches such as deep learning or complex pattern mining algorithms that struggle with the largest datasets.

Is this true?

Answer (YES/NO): NO